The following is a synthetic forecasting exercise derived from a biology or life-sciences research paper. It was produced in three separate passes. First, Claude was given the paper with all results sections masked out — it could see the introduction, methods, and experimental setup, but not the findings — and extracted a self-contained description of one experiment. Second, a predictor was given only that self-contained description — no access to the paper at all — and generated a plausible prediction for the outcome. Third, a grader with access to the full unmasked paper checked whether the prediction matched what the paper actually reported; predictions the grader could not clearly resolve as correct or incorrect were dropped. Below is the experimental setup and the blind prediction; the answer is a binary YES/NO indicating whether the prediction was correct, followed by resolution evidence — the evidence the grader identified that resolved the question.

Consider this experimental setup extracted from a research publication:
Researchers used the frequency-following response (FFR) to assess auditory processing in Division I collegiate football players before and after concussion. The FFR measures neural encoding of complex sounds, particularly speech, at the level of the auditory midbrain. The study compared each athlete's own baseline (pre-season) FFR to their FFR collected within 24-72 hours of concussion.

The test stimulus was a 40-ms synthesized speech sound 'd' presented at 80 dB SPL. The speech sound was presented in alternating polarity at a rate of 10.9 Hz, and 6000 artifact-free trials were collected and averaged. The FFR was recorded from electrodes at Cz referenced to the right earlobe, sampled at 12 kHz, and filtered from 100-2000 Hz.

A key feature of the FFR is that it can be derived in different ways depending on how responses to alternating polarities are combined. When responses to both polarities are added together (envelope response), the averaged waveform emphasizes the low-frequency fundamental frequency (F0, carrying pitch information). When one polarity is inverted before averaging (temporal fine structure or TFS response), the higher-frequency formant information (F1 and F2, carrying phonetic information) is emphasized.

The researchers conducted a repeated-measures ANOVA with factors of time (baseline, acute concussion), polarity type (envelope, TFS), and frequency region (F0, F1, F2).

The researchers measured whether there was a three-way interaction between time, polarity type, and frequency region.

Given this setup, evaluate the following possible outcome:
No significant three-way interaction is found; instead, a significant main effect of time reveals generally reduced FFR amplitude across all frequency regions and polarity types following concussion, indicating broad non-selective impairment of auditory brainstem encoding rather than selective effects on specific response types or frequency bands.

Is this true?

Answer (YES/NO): YES